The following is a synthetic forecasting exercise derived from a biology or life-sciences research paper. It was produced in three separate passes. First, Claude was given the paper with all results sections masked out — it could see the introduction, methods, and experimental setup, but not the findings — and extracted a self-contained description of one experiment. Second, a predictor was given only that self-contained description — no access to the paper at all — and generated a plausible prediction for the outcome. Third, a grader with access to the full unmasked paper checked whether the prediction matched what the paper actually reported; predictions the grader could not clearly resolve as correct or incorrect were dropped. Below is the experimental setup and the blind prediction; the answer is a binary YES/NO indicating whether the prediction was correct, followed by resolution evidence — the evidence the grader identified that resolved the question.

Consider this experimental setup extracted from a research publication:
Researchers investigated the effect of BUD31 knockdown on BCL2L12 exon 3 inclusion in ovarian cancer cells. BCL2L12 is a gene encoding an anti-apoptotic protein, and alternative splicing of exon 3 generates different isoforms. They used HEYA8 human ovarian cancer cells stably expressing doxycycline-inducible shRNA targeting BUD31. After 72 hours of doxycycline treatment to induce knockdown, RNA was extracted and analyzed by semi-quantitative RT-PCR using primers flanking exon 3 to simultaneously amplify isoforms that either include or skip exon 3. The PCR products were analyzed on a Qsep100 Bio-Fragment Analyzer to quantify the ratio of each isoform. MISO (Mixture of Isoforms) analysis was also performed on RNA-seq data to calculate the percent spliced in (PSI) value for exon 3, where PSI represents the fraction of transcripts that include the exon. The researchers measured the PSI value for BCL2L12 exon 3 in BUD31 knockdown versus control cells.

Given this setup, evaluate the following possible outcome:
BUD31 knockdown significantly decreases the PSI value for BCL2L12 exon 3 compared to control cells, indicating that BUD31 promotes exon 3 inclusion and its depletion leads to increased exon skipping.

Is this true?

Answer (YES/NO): YES